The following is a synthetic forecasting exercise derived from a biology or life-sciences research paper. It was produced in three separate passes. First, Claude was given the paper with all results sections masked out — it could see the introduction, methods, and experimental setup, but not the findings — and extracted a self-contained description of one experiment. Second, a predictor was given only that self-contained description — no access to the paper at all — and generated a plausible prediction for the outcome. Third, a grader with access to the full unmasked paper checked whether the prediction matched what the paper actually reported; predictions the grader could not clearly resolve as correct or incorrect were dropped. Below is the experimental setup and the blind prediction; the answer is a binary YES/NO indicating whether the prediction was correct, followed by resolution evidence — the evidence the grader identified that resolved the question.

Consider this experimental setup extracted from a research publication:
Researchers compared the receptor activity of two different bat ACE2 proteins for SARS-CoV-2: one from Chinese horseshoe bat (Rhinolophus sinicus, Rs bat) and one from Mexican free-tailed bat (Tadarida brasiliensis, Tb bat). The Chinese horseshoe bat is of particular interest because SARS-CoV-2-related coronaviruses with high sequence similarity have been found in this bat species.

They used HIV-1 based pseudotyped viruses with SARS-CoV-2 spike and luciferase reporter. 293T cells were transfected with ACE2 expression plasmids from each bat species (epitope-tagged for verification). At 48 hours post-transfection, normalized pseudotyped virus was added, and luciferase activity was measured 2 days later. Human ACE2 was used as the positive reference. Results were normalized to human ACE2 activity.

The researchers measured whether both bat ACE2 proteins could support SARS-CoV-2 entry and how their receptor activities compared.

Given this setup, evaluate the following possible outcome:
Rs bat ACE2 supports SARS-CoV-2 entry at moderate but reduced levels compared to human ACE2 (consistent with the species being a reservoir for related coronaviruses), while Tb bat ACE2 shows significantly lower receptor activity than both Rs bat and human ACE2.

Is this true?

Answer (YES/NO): NO